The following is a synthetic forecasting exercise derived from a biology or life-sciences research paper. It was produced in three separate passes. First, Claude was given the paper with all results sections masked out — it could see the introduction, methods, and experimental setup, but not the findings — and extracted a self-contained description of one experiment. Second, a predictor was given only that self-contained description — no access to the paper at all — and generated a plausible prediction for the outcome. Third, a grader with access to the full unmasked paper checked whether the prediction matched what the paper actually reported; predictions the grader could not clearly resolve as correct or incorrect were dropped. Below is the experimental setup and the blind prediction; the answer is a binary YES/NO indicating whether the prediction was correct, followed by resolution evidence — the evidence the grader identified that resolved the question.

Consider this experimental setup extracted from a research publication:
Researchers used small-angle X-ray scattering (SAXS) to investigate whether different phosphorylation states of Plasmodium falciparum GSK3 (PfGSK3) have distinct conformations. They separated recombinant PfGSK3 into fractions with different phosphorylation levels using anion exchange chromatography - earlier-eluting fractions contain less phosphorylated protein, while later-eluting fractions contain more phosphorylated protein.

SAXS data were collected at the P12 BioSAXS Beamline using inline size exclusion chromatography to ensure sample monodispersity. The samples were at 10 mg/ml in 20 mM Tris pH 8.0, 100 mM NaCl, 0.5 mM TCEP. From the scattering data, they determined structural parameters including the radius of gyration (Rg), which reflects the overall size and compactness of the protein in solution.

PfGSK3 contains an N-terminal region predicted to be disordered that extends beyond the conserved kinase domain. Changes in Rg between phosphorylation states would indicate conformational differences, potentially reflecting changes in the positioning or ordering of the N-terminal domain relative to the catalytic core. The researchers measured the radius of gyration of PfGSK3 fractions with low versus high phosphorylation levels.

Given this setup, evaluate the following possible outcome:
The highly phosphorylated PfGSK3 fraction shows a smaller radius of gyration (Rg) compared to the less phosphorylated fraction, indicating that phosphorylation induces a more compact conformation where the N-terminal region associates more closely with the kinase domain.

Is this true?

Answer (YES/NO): YES